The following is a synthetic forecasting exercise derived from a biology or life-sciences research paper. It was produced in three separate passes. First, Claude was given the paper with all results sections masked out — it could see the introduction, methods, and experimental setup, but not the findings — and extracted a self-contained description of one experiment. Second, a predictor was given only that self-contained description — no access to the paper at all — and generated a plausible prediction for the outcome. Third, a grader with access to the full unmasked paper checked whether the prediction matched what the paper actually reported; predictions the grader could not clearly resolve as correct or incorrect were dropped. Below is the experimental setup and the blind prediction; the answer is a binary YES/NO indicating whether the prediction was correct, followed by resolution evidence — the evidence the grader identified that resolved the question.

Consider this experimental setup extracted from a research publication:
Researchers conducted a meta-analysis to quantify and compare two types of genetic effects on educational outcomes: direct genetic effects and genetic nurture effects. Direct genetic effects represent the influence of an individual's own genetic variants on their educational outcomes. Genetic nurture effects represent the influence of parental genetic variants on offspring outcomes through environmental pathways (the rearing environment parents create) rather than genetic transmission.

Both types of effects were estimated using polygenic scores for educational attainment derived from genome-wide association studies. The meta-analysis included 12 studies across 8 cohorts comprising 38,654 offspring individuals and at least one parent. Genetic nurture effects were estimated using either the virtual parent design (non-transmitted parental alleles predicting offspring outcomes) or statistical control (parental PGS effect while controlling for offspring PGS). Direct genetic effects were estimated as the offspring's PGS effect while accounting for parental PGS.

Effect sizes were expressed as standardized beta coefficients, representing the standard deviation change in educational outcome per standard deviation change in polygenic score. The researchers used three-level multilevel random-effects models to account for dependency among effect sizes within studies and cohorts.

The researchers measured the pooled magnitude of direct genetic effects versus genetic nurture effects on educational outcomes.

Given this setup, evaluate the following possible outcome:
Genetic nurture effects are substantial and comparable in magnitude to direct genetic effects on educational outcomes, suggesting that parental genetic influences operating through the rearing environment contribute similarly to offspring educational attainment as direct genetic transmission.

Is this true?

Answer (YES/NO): NO